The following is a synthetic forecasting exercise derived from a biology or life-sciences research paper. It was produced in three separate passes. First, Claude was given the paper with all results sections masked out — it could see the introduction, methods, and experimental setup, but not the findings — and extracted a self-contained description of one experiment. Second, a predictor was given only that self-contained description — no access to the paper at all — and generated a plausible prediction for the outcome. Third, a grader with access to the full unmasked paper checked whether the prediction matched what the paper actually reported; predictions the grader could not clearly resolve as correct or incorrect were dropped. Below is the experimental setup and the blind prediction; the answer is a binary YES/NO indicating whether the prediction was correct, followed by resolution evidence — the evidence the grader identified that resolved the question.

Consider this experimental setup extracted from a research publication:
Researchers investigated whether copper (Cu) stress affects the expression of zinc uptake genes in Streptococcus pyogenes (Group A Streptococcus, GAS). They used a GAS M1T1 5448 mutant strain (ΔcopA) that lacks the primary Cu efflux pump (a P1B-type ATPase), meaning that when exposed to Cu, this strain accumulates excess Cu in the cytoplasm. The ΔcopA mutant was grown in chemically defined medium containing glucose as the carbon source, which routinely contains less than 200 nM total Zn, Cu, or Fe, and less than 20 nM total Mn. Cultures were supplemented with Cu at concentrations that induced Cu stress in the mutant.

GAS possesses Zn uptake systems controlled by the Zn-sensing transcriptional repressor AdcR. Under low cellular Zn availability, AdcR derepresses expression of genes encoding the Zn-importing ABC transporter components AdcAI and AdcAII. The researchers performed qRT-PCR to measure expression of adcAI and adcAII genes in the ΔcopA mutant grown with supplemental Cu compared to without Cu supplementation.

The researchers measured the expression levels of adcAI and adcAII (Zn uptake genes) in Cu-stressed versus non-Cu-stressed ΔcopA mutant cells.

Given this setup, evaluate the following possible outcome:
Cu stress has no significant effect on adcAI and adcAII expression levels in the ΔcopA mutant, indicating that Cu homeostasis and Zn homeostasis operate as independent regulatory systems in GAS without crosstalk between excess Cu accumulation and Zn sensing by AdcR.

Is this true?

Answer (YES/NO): NO